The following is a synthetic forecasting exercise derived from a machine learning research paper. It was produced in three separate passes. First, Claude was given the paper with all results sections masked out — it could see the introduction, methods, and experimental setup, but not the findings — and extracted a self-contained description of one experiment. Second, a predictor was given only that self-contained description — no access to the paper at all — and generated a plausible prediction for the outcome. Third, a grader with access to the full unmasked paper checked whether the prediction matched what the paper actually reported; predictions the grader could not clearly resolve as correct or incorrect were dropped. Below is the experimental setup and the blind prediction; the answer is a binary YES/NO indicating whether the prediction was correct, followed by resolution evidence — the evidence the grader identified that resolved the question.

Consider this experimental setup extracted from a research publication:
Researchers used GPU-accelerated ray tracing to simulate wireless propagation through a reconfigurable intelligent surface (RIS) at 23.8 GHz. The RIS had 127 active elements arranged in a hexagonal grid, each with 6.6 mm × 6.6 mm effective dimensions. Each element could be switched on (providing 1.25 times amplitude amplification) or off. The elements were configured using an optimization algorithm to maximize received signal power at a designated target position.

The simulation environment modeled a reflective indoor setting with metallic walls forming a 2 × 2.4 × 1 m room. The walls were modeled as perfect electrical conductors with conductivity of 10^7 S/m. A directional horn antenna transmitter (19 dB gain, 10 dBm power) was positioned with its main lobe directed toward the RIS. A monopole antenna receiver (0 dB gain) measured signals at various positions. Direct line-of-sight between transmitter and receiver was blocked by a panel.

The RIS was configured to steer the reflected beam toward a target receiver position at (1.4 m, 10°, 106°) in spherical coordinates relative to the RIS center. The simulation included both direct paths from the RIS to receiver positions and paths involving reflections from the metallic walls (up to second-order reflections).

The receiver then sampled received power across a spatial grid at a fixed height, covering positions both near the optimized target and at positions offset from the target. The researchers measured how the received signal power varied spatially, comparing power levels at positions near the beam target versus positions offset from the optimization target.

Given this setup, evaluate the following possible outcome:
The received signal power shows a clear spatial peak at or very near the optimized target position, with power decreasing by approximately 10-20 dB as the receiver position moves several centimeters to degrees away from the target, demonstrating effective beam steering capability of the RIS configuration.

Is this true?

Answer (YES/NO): YES